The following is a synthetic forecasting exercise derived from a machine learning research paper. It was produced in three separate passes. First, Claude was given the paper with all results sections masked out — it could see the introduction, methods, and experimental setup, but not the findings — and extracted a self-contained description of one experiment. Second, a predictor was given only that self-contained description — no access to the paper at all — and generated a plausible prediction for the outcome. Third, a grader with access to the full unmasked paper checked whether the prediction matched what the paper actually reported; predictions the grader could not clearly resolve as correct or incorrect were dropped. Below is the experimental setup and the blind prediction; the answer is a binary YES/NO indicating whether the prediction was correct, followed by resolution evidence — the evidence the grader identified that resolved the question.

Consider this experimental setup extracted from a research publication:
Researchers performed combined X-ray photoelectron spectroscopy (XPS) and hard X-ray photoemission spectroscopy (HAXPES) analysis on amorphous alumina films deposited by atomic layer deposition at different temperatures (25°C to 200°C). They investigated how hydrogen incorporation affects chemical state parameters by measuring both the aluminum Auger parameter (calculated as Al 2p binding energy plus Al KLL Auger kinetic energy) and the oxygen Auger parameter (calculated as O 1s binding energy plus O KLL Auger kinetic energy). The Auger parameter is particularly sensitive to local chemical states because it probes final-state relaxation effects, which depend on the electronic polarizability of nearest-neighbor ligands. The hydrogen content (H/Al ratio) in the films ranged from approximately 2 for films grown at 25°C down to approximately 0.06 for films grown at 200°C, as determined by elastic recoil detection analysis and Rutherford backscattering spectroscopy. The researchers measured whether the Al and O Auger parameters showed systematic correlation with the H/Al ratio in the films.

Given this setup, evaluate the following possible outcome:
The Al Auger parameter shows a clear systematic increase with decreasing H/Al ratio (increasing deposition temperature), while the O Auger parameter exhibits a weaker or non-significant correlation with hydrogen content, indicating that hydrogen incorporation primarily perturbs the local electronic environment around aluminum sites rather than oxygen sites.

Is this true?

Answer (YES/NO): YES